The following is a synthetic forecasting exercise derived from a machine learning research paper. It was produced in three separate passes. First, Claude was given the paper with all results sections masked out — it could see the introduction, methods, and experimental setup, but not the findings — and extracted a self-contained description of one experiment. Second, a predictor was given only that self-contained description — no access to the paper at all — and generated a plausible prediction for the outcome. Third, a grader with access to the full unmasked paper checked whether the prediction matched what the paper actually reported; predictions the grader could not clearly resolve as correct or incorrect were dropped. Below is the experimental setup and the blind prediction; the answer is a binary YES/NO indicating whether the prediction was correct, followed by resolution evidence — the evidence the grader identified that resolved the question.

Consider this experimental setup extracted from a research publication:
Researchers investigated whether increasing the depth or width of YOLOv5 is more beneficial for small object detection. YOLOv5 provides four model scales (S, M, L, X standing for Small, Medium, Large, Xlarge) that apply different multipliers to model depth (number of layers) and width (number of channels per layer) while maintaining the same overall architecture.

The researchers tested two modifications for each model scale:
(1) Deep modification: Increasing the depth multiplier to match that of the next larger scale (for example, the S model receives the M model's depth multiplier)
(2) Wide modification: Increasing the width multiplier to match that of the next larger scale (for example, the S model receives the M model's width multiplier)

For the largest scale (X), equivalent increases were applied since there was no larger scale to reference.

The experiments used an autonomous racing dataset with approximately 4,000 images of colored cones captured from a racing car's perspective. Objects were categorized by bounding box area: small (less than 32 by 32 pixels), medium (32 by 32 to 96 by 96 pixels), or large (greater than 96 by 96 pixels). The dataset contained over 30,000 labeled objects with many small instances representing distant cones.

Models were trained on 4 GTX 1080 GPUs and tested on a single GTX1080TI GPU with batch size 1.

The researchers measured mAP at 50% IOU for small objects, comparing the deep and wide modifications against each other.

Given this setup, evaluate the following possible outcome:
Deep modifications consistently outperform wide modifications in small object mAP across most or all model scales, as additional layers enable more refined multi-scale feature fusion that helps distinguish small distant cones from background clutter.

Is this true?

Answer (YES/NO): NO